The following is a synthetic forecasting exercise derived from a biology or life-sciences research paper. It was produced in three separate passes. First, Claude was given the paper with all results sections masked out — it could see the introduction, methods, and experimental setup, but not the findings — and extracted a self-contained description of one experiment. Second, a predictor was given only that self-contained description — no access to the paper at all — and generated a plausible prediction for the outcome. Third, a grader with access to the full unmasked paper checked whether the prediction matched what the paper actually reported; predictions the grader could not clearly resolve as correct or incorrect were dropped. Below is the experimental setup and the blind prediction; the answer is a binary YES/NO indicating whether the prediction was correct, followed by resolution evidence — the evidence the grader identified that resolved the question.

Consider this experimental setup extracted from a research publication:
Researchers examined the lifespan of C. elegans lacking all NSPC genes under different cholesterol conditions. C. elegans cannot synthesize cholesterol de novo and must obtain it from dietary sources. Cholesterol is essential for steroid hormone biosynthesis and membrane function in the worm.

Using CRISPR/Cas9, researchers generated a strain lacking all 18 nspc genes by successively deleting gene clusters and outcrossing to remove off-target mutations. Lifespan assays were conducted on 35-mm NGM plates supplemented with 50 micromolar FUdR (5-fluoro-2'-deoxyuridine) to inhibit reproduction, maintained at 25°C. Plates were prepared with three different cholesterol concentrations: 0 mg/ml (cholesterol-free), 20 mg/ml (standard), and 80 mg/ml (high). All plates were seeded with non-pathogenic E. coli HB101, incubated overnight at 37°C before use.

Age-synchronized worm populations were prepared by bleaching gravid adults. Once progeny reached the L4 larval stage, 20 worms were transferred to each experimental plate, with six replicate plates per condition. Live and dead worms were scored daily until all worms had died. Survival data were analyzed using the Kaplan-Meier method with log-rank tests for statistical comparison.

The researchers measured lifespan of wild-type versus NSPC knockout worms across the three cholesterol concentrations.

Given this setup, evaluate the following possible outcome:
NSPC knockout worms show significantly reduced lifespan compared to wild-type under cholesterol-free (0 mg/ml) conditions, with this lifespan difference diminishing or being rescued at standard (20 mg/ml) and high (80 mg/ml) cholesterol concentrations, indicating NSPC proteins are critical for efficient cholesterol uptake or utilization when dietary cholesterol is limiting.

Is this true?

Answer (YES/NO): NO